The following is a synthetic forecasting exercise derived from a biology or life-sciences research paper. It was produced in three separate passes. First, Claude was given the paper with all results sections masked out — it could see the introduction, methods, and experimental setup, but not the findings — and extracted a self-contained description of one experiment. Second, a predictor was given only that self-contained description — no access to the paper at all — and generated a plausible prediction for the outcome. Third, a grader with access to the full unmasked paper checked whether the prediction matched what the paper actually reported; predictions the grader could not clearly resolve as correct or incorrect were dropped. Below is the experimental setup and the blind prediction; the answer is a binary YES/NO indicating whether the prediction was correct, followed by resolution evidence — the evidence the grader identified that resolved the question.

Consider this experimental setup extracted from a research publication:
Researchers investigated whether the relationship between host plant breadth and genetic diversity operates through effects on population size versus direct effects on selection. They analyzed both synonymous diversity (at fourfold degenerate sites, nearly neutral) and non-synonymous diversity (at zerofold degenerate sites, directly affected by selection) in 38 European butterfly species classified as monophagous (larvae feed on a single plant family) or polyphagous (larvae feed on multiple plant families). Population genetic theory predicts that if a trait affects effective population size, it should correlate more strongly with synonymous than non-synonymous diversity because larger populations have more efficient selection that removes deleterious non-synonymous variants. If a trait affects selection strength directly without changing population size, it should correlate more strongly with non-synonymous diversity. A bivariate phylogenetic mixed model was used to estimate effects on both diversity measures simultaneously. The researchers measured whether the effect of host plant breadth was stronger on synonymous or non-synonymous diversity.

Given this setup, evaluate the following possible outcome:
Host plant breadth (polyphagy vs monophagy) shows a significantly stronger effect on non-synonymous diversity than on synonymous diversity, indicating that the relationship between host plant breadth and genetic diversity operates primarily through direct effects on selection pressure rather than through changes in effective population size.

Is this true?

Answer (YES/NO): NO